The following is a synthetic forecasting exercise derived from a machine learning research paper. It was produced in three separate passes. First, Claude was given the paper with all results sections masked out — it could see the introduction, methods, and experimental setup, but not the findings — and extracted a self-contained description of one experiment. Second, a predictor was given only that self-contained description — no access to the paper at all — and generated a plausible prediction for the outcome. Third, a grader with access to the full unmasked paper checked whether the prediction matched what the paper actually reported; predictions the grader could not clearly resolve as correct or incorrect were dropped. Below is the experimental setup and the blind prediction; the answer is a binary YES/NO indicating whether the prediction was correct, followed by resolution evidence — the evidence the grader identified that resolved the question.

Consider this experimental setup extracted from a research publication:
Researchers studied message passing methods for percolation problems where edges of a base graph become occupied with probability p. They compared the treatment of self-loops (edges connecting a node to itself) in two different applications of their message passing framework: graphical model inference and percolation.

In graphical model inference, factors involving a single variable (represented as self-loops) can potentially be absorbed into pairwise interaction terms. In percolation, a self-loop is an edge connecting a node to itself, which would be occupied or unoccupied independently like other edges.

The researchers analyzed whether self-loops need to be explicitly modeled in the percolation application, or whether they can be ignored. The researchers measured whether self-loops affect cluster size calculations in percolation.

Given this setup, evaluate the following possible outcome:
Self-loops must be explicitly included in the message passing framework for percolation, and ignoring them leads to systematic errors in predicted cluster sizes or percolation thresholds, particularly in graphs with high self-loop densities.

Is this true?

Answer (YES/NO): NO